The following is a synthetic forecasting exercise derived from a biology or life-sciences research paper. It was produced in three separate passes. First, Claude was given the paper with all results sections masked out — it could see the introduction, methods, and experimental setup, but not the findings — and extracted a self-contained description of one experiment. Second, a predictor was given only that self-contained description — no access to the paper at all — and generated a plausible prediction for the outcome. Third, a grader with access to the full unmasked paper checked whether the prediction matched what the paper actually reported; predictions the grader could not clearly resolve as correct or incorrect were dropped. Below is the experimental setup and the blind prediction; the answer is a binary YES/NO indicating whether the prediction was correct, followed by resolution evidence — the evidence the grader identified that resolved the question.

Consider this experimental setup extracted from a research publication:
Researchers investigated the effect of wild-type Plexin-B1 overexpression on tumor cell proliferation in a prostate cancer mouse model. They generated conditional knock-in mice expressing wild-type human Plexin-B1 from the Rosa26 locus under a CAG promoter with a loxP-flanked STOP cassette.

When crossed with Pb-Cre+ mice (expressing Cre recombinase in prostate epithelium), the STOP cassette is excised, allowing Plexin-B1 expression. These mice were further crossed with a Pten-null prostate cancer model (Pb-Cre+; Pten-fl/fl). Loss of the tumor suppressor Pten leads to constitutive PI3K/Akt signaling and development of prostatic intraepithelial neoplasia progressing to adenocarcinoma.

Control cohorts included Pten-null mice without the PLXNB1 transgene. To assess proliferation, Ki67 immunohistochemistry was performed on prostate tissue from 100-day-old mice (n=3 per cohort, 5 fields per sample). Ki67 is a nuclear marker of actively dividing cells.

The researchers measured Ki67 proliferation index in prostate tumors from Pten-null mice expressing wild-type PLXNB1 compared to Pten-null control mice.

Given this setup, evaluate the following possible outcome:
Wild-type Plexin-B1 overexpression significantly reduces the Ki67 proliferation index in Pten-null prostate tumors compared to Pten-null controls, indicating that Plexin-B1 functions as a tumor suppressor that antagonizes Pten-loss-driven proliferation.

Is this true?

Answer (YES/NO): NO